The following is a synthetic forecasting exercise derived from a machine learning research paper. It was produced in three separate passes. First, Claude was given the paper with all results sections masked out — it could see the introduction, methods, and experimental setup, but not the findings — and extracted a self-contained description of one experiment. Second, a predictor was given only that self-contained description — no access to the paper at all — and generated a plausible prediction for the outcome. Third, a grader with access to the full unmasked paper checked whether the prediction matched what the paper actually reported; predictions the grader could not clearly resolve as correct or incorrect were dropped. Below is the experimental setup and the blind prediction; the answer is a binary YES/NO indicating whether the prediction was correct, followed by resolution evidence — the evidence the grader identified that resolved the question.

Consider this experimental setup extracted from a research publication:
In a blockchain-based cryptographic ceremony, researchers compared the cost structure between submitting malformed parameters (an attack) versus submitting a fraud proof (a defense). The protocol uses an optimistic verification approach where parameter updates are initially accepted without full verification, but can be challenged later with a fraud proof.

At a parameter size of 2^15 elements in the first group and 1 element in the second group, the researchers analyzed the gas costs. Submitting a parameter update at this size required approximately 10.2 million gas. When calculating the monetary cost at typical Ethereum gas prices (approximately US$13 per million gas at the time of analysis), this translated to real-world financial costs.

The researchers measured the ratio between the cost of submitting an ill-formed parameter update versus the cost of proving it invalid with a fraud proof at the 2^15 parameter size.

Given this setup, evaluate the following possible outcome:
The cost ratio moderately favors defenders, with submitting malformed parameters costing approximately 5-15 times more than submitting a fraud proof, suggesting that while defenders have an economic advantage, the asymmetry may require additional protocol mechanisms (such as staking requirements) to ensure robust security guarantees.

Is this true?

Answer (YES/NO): NO